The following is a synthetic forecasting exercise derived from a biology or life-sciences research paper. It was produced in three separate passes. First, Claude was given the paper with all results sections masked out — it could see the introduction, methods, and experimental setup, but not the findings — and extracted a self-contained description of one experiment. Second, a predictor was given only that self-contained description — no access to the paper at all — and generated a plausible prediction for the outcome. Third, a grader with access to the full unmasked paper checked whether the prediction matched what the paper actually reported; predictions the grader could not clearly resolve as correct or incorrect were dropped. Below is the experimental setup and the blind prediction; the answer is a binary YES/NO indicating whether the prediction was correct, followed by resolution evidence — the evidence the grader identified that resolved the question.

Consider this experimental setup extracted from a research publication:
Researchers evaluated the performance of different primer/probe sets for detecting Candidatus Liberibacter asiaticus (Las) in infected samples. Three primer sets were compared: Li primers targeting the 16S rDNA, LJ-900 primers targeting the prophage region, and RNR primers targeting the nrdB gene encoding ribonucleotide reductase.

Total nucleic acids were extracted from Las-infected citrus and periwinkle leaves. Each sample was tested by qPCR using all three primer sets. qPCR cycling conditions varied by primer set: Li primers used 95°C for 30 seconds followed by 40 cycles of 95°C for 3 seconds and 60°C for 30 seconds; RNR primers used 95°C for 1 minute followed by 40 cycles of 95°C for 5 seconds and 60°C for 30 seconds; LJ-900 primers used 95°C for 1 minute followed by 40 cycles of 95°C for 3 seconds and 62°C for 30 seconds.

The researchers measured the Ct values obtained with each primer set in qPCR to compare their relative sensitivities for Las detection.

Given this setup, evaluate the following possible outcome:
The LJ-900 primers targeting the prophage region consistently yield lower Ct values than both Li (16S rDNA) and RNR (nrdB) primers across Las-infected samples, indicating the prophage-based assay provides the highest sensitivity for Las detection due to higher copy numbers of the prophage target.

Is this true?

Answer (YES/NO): NO